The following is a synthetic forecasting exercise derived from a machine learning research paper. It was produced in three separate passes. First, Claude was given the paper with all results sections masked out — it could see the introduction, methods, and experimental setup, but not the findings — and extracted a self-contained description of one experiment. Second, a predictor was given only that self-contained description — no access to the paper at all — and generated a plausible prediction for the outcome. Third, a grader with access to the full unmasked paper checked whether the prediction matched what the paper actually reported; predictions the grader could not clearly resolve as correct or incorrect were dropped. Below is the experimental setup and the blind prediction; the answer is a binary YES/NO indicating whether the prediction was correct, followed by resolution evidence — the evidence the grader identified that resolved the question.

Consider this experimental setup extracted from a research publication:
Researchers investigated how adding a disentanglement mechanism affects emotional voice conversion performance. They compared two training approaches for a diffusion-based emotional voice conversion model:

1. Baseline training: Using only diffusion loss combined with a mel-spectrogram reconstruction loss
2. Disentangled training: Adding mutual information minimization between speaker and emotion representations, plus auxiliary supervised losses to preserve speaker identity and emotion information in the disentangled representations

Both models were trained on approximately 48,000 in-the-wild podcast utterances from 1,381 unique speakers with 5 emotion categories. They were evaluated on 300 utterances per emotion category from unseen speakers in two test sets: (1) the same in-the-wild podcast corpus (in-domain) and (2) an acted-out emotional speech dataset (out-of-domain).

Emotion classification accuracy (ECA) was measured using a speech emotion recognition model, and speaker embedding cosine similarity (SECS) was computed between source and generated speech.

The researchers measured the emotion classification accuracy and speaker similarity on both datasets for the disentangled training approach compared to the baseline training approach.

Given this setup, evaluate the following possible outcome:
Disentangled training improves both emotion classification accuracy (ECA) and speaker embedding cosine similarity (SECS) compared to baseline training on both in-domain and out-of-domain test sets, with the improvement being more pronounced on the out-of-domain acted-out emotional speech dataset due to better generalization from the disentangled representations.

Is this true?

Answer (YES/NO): NO